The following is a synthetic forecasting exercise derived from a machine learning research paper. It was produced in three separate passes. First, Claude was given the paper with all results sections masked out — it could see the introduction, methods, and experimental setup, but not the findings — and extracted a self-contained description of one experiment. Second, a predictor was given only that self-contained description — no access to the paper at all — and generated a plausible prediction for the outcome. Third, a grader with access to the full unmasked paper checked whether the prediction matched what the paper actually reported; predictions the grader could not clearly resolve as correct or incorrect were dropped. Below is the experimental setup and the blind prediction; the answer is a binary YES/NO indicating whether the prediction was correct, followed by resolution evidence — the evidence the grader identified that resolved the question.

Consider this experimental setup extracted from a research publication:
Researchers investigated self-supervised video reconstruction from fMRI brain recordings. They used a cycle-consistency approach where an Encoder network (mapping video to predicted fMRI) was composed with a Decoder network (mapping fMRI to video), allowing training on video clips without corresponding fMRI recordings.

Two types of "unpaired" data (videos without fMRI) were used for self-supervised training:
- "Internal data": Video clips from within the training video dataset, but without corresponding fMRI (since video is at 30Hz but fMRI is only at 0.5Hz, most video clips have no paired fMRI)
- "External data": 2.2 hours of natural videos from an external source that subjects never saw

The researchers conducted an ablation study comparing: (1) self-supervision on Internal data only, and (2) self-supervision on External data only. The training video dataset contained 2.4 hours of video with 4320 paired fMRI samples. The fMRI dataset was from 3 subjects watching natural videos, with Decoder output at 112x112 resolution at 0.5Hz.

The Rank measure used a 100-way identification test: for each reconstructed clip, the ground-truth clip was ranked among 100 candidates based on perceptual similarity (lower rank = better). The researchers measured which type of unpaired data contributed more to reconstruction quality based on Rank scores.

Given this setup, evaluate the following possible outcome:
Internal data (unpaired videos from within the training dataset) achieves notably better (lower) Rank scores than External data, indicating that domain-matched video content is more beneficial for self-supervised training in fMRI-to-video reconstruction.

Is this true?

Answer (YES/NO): YES